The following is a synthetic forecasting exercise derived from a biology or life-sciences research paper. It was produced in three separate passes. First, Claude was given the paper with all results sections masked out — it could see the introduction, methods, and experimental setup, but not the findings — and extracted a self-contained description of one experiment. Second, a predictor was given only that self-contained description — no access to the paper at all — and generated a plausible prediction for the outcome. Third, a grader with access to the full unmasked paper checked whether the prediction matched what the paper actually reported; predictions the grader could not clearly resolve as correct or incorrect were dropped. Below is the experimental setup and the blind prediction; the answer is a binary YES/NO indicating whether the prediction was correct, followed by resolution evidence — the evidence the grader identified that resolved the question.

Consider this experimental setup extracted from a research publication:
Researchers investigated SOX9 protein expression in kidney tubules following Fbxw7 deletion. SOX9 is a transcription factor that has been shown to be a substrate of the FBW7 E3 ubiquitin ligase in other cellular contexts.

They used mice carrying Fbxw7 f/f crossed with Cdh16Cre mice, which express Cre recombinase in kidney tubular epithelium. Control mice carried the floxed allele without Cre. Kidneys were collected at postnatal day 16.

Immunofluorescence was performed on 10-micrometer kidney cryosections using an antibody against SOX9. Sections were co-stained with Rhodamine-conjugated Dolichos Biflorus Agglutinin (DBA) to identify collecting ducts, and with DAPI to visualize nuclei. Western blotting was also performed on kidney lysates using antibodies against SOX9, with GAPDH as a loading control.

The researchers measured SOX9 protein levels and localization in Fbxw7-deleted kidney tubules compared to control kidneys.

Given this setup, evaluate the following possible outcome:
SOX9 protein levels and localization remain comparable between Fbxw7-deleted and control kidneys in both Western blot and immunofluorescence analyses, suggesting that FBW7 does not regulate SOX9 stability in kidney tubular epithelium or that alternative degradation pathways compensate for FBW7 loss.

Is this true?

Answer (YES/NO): NO